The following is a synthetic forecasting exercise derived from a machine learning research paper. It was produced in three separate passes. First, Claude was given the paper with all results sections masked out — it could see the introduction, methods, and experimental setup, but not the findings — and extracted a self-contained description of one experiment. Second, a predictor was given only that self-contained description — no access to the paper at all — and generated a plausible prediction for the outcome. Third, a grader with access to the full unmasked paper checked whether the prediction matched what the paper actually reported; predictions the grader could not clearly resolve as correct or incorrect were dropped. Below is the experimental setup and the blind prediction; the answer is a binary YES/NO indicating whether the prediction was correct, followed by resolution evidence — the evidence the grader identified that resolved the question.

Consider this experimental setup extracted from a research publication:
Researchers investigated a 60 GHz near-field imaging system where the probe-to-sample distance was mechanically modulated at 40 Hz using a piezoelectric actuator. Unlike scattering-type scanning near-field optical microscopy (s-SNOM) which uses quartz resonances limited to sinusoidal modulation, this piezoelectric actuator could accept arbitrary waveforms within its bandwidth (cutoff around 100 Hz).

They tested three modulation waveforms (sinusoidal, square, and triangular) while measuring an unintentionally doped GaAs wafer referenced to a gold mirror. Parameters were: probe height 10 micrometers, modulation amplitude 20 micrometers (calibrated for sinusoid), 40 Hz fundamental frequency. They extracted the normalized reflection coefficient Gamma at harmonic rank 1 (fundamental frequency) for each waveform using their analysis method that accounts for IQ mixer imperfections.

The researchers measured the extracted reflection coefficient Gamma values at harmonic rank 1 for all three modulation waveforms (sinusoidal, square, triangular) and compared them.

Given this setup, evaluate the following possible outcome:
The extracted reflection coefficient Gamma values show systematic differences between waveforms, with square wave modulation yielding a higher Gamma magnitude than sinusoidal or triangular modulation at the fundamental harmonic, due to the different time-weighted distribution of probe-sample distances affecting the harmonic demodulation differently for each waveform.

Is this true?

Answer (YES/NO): NO